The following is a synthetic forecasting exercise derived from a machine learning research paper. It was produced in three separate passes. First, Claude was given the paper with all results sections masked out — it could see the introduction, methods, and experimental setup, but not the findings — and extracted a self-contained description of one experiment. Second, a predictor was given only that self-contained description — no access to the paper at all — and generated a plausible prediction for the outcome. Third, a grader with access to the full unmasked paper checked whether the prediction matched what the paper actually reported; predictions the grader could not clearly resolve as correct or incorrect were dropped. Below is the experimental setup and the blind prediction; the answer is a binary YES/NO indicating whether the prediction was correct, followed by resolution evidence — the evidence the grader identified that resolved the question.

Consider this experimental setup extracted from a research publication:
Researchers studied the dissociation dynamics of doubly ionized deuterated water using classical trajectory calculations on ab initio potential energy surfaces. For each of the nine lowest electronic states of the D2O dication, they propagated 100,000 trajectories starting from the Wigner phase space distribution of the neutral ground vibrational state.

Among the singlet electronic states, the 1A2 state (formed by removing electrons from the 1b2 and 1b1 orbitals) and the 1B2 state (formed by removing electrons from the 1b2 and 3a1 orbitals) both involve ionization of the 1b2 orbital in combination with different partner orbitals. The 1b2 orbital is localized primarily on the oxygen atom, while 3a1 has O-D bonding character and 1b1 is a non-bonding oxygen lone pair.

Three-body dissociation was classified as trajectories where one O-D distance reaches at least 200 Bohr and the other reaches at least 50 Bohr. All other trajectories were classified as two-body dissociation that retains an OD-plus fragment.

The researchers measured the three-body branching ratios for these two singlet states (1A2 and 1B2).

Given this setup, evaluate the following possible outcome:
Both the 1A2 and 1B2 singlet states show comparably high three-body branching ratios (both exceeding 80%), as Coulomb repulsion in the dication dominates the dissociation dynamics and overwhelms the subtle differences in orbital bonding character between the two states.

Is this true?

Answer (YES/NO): YES